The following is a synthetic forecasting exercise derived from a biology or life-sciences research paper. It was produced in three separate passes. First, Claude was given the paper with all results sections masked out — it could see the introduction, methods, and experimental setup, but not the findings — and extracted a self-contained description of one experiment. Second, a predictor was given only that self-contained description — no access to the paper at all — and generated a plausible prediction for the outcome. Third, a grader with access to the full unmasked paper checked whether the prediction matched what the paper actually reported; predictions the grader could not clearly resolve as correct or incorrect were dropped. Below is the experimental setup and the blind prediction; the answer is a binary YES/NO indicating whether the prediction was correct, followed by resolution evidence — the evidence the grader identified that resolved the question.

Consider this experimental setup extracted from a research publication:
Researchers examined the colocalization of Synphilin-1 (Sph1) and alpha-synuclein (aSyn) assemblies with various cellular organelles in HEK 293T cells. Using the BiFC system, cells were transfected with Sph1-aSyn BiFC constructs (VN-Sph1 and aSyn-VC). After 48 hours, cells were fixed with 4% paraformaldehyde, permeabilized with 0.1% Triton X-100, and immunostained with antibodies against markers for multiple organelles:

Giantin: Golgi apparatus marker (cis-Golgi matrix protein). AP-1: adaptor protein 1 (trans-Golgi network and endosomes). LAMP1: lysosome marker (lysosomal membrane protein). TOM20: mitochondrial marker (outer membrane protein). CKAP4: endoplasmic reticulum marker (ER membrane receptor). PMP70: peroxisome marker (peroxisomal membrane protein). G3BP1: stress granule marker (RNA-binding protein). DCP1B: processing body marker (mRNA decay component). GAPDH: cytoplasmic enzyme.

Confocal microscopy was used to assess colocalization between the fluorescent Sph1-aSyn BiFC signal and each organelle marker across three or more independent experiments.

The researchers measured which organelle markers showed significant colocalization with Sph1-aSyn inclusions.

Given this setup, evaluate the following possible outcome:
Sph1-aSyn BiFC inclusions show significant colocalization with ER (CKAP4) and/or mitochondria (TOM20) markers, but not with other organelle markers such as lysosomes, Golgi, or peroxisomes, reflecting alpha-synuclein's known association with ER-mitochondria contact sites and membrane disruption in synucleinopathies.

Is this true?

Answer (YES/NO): NO